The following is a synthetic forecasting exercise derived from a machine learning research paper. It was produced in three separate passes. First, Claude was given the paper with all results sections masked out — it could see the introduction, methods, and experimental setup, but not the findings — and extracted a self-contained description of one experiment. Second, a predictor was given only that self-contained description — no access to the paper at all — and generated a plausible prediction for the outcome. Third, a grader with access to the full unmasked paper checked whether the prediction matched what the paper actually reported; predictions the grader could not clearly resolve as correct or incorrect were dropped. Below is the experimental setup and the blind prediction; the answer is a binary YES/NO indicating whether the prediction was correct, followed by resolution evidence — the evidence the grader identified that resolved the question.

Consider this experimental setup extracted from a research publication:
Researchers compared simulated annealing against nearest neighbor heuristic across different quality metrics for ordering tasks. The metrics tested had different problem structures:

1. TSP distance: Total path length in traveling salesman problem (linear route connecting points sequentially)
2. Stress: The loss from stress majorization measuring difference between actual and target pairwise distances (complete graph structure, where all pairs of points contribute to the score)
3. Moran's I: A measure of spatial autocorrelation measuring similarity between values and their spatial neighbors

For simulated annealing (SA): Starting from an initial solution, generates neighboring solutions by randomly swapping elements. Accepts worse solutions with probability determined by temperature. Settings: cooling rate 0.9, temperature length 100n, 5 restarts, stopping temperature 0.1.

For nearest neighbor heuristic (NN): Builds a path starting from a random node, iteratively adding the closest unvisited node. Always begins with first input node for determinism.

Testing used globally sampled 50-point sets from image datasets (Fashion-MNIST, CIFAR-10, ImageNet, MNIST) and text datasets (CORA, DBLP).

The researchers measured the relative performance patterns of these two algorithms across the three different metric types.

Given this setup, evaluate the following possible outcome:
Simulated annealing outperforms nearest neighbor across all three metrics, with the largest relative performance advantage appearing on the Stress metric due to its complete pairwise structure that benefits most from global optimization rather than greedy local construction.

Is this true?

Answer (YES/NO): NO